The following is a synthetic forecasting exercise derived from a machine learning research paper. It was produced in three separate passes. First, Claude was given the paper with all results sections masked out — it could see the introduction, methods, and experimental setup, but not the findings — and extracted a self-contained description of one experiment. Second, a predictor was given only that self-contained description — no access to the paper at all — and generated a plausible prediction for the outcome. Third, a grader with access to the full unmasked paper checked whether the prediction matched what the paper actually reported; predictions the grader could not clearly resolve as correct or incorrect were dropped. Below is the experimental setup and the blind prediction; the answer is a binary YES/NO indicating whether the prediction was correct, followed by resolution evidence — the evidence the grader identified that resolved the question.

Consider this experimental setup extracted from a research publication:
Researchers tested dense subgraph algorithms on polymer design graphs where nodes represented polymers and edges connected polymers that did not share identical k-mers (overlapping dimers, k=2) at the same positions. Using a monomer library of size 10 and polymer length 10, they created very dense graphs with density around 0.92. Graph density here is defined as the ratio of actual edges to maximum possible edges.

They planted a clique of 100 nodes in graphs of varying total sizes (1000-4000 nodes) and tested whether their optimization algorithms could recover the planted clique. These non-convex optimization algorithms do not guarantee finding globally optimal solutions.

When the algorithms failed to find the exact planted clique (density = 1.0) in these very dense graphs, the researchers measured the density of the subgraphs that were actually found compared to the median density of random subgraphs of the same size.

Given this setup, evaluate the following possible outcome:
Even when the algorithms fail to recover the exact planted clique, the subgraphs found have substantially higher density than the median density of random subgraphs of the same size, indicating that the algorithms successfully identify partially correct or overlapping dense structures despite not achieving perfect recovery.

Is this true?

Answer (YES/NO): YES